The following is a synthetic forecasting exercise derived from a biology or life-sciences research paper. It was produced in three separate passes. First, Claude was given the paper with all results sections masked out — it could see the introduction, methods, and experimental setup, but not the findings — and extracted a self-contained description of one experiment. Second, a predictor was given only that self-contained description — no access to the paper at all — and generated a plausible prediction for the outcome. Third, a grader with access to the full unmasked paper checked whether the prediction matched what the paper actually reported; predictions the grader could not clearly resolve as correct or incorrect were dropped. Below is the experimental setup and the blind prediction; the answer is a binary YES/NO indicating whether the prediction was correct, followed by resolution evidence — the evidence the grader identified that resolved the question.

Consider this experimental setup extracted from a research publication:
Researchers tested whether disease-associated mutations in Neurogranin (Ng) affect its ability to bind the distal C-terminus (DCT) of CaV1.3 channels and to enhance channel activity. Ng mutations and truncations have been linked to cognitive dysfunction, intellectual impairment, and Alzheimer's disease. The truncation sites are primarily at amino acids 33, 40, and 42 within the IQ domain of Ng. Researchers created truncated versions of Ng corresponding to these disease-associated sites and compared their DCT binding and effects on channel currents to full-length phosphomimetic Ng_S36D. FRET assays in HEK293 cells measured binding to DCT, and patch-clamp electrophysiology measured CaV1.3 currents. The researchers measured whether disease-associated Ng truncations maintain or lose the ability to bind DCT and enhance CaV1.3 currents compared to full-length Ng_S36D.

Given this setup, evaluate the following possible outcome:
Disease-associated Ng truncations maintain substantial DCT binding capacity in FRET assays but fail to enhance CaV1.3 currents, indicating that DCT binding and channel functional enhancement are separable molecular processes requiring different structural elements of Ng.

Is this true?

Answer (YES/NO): NO